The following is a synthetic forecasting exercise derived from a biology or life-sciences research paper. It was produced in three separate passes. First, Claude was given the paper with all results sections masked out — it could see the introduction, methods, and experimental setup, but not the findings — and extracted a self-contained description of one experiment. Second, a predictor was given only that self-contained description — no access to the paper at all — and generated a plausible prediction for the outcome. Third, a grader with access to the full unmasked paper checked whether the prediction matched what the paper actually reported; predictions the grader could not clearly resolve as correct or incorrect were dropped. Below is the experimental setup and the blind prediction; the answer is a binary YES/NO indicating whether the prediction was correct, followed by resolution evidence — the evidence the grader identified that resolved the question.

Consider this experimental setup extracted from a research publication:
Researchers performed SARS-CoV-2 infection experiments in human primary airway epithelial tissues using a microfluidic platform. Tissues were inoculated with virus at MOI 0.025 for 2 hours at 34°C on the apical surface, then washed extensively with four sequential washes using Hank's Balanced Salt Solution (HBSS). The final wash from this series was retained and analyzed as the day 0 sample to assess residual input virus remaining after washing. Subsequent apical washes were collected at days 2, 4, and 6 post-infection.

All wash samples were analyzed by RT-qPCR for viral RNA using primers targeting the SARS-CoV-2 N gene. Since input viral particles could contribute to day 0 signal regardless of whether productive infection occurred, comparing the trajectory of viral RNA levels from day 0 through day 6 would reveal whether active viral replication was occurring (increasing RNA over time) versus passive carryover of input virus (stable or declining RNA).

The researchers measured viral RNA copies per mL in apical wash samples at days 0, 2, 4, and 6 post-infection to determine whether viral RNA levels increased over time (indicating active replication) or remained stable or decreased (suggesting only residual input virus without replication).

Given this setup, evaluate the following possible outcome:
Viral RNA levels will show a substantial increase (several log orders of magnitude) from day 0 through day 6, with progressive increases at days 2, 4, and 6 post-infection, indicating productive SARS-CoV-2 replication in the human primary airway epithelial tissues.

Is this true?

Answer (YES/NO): YES